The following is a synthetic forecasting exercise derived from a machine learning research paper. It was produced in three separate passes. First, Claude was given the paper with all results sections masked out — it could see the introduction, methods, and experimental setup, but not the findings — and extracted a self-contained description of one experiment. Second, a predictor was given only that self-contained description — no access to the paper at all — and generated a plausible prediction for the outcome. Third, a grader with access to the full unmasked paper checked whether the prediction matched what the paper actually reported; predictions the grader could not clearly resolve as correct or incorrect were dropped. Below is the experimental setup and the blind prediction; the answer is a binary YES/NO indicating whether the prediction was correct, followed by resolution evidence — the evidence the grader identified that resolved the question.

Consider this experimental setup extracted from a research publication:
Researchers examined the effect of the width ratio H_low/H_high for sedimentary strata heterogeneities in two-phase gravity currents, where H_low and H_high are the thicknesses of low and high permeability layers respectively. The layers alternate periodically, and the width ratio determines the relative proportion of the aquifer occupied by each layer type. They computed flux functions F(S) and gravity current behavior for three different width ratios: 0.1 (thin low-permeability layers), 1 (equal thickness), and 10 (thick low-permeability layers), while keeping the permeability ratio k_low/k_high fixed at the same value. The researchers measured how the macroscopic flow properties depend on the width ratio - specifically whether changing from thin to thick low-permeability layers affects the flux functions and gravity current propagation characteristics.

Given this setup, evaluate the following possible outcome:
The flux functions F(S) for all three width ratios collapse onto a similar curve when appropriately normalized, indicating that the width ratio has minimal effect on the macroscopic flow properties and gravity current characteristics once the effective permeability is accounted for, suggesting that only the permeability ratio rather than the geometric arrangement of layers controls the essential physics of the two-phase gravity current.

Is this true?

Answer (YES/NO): NO